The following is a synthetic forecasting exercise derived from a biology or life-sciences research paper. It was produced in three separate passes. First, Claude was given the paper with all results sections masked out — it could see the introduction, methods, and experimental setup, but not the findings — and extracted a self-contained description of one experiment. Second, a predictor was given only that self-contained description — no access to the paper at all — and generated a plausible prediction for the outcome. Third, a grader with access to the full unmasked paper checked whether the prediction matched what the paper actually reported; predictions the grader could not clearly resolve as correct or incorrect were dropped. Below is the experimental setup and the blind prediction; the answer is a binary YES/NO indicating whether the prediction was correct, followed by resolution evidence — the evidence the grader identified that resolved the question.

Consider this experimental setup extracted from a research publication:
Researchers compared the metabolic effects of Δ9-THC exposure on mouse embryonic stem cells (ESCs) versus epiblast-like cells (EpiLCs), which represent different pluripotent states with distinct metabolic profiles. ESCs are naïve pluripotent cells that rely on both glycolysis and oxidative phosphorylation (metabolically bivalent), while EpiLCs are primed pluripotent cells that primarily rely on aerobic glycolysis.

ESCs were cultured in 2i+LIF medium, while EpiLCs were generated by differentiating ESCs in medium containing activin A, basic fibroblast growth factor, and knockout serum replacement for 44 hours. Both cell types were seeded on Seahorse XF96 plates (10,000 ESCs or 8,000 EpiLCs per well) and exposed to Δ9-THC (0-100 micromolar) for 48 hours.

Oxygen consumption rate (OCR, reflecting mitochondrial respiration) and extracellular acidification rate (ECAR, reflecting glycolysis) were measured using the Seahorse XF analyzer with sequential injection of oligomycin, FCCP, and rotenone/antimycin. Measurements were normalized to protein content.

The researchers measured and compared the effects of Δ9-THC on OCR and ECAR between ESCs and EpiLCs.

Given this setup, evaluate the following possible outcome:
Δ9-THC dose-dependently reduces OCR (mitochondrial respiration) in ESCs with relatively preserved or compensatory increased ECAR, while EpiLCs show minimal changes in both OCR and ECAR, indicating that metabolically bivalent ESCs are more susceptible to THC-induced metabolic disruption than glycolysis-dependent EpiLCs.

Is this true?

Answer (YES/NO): NO